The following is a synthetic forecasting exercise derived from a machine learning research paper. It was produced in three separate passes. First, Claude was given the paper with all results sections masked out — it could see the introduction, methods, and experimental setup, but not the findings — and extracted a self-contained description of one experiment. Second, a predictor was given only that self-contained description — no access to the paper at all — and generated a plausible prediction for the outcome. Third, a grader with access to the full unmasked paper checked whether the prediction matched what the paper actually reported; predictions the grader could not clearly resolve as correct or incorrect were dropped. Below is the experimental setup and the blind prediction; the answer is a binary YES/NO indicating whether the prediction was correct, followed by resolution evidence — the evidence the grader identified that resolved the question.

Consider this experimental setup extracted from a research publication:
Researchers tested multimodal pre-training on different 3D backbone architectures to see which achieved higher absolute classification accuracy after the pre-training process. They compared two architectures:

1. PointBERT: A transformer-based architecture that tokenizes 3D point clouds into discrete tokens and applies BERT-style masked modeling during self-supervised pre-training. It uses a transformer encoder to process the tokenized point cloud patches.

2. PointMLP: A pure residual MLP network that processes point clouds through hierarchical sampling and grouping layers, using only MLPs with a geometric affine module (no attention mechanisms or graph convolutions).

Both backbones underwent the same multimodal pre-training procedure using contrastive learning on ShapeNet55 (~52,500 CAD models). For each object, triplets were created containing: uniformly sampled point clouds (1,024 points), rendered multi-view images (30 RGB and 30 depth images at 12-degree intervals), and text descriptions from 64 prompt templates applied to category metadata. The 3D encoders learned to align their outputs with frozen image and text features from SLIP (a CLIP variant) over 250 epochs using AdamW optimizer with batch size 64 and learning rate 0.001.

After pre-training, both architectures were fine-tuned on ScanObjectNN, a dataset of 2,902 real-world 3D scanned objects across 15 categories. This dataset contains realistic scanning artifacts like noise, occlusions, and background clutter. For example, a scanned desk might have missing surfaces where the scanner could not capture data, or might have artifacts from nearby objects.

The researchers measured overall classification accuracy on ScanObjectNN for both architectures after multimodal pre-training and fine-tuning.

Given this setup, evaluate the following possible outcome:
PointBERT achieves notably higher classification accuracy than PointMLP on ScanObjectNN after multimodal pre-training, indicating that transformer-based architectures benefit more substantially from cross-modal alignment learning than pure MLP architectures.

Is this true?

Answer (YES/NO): NO